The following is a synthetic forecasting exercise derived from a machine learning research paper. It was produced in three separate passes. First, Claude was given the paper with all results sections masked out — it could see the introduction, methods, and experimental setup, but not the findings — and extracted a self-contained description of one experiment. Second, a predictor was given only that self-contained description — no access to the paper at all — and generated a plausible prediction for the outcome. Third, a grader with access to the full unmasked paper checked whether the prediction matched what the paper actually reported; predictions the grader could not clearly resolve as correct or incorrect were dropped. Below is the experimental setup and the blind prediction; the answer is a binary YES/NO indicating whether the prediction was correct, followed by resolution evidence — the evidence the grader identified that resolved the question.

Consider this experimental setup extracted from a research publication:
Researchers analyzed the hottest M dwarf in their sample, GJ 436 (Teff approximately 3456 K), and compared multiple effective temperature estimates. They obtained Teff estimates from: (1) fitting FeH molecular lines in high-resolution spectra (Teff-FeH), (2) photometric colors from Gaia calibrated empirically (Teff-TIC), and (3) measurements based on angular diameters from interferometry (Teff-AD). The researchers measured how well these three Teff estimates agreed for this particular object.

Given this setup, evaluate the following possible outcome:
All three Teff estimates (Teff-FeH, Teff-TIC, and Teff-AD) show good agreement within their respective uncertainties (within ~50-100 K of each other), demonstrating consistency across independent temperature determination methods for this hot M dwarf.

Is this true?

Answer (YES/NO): YES